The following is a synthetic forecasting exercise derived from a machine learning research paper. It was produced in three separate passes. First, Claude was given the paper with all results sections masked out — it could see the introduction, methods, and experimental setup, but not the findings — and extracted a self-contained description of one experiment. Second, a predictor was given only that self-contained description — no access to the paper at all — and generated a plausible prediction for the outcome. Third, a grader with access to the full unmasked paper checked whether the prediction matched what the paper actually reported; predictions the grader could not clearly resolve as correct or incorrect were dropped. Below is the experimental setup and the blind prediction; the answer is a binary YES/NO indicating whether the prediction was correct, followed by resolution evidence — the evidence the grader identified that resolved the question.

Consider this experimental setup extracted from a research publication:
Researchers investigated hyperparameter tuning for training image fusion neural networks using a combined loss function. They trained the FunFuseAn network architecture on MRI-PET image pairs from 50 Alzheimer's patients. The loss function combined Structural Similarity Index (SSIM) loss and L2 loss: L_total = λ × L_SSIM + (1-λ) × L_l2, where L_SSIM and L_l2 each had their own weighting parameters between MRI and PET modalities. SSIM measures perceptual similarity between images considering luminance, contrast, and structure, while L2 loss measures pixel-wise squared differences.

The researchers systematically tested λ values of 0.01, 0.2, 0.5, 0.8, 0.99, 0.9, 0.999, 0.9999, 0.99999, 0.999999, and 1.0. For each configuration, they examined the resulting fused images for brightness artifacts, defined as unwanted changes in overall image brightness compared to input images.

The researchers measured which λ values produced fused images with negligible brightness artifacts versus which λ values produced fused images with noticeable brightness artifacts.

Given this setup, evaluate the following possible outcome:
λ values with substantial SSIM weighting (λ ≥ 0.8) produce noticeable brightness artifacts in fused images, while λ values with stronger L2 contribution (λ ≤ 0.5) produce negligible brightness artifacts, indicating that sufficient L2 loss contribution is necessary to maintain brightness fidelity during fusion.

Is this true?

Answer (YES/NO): NO